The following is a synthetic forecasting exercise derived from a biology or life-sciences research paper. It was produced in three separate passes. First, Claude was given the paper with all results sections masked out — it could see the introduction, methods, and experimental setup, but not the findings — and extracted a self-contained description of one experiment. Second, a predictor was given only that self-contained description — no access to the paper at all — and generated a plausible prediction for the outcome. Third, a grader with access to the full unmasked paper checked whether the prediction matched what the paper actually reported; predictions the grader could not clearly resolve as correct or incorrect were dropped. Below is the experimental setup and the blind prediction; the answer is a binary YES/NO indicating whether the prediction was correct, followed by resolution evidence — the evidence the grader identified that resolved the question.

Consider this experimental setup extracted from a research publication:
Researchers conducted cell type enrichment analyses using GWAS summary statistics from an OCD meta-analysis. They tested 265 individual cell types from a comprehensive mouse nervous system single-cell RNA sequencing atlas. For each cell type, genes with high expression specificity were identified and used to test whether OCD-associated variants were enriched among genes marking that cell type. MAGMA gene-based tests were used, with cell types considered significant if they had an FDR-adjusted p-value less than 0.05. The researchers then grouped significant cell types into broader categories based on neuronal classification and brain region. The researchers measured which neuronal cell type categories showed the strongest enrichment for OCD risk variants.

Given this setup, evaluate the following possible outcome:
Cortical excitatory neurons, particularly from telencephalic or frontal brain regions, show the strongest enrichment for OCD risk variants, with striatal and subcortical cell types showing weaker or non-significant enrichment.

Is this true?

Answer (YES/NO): NO